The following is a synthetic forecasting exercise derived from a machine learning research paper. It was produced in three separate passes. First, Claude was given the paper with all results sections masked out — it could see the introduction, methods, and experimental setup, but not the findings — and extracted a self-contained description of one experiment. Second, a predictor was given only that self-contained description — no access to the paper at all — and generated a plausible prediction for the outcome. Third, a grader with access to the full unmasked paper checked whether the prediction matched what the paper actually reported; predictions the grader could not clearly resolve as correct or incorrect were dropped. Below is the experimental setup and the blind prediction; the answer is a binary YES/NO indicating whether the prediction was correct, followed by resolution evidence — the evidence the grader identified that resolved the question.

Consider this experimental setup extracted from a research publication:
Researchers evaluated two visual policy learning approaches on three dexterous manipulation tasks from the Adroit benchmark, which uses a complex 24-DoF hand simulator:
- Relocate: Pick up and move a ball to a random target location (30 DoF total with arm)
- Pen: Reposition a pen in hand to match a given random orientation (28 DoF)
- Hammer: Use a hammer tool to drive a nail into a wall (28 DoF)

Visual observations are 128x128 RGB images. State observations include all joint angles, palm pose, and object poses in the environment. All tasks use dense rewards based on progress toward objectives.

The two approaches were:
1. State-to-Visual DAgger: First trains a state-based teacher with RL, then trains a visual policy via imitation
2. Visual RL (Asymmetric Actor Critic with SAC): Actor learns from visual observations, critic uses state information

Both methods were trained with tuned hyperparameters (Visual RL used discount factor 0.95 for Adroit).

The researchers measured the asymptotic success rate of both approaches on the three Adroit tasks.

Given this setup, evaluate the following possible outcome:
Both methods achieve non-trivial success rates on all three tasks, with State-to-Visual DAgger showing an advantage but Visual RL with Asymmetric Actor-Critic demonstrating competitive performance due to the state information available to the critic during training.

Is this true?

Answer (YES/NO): NO